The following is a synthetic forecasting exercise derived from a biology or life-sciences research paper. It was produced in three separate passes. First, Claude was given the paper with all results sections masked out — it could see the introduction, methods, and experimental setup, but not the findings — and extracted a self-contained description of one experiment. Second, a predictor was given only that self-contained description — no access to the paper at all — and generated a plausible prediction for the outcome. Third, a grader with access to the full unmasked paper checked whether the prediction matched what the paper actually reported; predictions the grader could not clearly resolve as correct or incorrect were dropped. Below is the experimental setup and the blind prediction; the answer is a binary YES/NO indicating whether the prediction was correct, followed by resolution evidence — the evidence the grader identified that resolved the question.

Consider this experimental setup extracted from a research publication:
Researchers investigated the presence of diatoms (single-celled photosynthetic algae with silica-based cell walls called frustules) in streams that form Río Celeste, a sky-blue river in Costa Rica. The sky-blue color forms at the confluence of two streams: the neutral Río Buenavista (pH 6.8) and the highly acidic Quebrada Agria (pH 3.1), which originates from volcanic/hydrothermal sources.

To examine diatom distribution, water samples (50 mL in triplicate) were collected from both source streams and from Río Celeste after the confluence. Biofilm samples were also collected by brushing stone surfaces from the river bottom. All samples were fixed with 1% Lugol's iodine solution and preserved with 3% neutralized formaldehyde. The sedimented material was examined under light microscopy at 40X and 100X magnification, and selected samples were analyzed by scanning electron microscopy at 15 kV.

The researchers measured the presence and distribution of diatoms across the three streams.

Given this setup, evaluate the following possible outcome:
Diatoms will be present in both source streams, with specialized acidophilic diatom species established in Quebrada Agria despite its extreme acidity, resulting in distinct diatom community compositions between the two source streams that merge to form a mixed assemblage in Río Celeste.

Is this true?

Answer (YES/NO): NO